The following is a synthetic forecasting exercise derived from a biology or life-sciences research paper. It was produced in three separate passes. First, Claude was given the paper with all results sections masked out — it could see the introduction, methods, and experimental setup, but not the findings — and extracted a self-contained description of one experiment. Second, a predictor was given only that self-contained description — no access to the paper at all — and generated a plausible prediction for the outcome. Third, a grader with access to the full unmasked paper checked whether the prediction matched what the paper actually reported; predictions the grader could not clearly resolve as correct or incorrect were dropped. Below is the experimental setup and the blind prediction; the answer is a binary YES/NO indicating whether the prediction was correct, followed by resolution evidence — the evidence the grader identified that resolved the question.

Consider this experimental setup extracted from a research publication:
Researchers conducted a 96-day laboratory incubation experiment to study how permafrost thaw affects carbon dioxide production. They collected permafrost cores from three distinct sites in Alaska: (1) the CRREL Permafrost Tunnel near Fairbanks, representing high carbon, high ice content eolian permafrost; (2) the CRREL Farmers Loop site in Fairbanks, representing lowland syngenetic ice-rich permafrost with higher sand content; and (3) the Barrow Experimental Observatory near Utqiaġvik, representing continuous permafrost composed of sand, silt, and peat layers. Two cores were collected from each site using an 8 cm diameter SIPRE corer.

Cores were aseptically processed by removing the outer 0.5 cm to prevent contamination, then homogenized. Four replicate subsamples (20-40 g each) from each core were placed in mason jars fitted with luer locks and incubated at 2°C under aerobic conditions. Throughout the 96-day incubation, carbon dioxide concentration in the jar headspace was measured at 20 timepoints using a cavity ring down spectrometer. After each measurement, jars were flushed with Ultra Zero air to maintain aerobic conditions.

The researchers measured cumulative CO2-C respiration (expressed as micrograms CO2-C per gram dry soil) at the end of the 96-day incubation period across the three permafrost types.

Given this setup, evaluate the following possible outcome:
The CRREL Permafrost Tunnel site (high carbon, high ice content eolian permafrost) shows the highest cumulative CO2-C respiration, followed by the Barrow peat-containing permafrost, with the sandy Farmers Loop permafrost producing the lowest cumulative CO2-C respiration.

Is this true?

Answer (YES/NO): NO